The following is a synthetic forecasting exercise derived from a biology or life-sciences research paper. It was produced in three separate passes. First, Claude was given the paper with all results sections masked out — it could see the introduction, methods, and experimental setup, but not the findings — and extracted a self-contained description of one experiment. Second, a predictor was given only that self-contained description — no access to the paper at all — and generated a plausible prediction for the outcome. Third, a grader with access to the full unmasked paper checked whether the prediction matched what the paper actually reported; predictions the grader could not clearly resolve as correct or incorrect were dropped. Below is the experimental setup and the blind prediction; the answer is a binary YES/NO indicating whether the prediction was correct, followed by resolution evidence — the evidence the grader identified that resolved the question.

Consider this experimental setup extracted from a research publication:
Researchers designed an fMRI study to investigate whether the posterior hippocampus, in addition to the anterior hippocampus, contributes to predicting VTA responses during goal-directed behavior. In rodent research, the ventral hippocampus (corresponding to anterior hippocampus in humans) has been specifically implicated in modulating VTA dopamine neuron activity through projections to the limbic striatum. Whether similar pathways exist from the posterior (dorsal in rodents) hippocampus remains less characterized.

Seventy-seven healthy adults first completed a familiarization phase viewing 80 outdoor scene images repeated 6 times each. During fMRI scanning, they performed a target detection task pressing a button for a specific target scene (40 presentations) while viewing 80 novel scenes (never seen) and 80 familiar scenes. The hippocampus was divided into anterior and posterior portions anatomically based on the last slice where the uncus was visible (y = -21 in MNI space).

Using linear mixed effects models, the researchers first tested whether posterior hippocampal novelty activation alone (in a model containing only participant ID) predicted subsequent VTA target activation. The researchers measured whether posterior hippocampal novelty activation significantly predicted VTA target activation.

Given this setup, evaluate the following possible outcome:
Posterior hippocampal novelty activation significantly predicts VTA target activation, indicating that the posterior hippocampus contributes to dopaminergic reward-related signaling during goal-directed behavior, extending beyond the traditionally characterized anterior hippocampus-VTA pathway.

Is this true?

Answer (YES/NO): NO